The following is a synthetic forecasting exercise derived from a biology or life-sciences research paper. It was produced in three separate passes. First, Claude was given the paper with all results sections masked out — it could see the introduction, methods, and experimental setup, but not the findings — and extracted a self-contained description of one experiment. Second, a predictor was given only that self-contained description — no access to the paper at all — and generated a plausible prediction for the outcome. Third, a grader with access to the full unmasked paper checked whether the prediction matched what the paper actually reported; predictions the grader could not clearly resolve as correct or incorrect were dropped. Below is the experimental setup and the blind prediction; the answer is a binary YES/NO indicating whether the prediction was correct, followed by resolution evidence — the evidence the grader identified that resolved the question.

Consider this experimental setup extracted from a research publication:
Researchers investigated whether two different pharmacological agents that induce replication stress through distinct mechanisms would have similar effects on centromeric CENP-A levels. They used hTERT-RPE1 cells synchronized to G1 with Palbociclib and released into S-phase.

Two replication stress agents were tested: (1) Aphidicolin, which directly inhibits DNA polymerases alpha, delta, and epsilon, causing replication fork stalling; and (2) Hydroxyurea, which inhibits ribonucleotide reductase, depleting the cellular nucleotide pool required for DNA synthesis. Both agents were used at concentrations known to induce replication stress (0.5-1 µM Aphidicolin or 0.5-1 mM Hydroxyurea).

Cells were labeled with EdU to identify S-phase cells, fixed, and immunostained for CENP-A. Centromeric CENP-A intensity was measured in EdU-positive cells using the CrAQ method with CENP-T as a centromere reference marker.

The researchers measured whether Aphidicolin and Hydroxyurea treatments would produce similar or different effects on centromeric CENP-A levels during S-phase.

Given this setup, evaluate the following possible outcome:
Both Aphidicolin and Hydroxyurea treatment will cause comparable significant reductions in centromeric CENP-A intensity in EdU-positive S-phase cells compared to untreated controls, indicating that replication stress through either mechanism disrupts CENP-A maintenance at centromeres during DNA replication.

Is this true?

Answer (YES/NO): YES